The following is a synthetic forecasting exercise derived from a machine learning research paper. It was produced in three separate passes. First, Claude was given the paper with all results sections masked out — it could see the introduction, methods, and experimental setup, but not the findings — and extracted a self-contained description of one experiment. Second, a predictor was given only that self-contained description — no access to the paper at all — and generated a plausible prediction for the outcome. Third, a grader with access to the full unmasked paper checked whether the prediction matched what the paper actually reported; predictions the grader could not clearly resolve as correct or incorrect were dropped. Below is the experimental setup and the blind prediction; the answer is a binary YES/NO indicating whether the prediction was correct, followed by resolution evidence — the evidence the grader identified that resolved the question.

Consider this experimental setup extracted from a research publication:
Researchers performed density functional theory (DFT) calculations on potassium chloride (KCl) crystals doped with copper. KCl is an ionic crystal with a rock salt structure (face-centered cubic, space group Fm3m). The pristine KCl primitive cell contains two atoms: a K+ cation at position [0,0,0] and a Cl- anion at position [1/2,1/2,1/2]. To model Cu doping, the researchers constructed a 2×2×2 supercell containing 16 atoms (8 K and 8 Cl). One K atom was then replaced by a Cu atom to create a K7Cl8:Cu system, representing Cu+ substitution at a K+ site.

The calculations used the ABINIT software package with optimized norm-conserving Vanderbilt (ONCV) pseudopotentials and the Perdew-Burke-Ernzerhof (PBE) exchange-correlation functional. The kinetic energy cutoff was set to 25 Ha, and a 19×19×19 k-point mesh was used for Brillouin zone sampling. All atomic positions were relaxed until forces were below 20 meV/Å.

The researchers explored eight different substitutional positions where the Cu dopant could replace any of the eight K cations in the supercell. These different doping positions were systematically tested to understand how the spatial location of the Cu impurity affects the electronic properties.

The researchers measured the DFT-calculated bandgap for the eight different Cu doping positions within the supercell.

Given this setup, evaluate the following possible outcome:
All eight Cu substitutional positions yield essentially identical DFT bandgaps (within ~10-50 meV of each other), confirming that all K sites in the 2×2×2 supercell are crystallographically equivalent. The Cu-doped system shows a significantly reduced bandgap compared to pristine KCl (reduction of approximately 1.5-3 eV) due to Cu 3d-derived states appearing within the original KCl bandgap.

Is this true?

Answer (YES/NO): NO